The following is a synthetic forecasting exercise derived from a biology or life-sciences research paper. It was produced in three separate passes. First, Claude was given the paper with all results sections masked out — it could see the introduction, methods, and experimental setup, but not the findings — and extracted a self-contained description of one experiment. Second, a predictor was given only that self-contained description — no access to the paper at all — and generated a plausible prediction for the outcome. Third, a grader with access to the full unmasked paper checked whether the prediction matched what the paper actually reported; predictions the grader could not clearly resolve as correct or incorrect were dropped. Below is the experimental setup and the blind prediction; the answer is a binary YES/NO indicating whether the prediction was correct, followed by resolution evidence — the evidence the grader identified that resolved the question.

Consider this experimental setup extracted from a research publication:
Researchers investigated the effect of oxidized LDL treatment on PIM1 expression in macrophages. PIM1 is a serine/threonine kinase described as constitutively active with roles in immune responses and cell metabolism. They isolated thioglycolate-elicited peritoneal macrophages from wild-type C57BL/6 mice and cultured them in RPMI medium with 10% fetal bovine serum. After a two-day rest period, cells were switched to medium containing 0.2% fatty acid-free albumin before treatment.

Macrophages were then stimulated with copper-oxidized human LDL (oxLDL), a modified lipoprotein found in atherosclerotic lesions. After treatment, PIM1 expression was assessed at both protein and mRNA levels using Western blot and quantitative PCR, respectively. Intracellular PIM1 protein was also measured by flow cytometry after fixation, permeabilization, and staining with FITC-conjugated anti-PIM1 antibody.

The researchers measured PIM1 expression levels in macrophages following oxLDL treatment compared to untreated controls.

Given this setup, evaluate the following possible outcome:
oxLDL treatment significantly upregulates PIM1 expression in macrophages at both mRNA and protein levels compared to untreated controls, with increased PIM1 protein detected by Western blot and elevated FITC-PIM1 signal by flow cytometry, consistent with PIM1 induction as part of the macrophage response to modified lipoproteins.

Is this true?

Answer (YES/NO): NO